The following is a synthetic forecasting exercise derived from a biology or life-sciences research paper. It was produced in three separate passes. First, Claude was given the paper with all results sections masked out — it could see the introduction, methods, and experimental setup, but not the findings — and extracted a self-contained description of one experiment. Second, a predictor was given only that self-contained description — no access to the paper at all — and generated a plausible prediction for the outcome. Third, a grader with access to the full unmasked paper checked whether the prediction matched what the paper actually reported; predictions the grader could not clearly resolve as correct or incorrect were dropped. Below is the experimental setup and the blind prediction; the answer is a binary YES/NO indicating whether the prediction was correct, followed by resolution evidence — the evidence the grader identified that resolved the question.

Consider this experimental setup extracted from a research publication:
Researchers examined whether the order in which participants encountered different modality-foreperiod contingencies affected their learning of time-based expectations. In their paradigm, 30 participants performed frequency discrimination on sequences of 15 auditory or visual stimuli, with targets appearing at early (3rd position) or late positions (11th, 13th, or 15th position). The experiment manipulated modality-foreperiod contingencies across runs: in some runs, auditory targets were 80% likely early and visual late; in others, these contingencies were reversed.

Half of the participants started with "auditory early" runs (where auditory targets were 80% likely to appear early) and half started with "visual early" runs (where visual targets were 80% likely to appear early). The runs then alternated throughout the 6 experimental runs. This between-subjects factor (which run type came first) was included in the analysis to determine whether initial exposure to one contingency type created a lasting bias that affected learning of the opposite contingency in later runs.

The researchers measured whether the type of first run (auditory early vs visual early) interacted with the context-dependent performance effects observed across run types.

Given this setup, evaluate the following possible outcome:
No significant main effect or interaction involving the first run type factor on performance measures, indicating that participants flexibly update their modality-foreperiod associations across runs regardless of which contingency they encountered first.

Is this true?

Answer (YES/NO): NO